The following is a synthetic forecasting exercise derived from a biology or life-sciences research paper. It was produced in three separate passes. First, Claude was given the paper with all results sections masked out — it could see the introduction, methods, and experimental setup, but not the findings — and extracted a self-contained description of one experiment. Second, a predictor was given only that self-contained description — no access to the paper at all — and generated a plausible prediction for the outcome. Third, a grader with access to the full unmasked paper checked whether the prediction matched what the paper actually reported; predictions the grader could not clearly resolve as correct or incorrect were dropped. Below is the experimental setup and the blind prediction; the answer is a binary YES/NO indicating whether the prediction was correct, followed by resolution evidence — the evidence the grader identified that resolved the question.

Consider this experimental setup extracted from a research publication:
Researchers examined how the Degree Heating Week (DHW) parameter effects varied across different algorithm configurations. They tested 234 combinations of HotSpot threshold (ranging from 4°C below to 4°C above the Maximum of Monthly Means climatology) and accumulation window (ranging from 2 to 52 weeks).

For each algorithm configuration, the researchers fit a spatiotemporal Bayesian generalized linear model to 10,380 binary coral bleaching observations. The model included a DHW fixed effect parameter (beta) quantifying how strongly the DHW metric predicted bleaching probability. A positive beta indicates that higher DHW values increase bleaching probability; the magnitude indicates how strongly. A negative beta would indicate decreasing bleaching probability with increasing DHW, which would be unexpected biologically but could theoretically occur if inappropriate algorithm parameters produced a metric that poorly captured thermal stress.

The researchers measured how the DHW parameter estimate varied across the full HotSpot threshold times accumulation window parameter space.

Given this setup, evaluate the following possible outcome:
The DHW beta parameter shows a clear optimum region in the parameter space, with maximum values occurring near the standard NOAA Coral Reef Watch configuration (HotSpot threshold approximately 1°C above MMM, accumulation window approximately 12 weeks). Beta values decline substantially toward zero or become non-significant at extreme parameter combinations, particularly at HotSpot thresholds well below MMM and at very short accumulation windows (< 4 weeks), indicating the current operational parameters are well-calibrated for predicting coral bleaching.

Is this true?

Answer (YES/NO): NO